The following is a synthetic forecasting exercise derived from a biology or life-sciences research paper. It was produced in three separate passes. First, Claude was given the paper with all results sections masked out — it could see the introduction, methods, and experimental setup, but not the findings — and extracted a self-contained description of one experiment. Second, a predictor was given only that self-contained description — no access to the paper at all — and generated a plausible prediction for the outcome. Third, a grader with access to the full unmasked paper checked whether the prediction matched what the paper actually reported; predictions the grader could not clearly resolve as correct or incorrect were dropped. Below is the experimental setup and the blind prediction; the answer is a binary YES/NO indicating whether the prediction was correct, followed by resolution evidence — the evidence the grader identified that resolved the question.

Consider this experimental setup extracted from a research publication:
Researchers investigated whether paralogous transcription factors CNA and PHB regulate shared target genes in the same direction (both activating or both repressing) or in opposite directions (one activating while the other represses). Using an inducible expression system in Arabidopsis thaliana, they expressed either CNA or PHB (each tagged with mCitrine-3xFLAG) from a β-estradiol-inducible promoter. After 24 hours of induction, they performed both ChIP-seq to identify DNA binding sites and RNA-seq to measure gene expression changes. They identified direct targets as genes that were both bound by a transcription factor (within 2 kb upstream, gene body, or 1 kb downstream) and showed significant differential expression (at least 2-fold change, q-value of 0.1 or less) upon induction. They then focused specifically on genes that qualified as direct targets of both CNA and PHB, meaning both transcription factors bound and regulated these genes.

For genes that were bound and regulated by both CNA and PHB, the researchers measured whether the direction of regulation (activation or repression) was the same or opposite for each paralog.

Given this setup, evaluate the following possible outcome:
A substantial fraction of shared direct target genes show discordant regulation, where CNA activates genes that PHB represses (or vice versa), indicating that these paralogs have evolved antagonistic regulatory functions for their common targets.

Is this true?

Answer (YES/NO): NO